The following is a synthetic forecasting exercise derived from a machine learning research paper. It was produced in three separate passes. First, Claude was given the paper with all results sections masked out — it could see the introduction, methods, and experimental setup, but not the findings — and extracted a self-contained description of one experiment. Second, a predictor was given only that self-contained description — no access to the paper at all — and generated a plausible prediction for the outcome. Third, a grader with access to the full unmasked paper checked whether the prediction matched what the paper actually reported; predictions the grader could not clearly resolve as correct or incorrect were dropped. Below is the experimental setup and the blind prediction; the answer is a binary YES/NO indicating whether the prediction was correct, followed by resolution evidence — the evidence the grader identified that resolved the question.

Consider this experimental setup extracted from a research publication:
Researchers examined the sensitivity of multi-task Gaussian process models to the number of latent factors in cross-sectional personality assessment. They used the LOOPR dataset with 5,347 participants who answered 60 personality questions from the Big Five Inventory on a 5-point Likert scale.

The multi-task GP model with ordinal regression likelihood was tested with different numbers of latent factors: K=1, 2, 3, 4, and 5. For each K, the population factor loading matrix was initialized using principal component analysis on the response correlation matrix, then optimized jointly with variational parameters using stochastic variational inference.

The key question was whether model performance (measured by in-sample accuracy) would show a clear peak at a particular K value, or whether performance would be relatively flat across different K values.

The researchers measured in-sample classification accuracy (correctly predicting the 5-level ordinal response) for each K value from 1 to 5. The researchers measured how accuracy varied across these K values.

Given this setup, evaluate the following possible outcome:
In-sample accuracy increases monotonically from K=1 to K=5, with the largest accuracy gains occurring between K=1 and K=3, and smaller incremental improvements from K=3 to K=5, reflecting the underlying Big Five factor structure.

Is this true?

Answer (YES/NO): NO